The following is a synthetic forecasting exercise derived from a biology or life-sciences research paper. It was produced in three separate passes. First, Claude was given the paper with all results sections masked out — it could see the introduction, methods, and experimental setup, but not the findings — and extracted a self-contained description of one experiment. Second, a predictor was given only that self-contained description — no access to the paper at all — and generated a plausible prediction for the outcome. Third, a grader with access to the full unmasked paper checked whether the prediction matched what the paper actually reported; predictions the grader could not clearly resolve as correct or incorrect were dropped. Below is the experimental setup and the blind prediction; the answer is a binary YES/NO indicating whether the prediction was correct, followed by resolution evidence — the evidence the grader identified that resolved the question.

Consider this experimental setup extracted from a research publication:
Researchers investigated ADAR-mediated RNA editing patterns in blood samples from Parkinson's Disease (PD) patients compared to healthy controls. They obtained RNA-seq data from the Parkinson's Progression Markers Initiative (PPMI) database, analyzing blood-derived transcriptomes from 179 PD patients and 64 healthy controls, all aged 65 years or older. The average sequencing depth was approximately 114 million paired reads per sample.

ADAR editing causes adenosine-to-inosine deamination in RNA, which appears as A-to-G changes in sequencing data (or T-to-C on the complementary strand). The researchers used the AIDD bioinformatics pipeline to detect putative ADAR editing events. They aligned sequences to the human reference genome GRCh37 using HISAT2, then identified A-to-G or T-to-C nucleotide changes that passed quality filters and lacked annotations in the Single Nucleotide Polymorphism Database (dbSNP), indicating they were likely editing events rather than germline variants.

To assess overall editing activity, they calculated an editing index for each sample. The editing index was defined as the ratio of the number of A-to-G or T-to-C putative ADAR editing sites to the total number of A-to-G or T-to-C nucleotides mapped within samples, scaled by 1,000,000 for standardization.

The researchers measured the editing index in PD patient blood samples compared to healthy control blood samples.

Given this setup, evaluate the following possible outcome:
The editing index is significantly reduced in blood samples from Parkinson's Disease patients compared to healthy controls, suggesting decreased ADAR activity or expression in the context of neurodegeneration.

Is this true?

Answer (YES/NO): NO